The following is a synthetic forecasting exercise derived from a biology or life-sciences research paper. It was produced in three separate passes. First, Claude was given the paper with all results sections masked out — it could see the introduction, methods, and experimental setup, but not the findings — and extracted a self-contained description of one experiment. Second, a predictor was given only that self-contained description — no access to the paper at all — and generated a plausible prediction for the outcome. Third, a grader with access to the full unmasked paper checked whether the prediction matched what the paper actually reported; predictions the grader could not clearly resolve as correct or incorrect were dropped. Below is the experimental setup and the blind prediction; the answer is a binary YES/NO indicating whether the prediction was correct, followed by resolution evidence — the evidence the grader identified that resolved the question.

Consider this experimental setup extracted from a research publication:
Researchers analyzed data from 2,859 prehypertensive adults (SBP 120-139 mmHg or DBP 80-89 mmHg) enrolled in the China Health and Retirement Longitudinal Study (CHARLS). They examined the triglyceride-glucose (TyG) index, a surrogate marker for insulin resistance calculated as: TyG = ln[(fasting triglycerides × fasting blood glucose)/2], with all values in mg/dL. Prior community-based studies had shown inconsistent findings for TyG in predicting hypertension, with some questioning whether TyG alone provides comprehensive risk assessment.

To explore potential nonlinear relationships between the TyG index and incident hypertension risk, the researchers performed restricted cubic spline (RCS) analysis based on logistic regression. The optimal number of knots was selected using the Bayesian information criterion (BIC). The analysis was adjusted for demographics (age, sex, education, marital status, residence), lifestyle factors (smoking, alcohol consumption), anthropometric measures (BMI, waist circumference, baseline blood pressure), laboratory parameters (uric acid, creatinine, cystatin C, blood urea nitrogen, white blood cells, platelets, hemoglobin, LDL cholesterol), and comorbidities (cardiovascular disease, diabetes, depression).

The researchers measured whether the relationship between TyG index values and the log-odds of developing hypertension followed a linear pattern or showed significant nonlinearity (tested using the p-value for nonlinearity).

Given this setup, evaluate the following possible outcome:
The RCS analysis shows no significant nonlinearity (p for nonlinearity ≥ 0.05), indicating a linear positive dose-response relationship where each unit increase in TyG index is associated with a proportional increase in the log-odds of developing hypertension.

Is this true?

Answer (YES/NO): YES